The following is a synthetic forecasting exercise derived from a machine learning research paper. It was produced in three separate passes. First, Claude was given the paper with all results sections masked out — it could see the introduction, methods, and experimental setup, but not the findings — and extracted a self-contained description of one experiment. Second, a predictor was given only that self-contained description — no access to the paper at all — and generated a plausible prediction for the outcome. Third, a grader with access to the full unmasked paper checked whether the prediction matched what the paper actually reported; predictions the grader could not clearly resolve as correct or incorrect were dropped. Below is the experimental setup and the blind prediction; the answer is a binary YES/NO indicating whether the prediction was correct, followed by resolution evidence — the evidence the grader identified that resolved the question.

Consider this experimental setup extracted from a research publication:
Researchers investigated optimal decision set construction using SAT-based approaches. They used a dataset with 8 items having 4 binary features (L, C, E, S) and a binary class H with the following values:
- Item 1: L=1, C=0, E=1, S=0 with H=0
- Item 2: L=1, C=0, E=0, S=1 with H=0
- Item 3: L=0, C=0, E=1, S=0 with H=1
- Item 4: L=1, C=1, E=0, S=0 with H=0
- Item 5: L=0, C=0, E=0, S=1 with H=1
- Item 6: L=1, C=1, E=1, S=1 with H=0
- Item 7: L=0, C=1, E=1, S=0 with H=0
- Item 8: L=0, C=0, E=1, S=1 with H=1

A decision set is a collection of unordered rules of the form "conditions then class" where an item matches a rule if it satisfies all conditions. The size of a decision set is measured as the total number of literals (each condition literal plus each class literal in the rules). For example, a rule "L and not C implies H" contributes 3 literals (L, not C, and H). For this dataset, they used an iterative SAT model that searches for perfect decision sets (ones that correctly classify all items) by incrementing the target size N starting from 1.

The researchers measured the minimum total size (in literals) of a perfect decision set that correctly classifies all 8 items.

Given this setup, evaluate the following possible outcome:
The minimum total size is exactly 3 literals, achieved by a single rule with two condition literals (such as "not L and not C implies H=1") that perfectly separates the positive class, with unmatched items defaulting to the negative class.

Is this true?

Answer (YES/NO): NO